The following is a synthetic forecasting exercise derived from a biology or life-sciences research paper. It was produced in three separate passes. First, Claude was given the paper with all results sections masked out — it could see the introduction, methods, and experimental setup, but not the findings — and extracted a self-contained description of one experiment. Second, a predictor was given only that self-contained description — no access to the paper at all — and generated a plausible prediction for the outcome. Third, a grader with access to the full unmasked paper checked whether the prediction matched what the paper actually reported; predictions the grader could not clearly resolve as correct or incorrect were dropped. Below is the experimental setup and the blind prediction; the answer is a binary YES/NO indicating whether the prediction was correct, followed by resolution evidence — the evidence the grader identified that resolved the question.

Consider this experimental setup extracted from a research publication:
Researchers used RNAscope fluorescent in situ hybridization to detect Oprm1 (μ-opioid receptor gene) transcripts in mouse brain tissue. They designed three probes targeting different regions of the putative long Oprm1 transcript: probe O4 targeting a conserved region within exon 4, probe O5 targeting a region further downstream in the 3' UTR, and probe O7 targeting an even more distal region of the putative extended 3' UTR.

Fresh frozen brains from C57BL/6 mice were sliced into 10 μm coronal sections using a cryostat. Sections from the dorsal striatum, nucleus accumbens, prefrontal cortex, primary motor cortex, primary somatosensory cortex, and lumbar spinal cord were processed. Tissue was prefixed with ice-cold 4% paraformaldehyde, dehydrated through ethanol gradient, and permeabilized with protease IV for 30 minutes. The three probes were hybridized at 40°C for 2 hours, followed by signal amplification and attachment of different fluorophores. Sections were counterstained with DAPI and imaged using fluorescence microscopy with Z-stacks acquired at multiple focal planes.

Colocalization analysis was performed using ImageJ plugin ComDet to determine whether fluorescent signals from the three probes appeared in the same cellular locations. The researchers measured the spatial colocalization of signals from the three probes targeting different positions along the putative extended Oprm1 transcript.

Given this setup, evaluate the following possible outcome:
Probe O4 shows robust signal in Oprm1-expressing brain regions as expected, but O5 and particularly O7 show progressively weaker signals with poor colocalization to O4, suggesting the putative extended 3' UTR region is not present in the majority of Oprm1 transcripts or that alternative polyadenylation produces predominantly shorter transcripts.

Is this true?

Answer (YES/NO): NO